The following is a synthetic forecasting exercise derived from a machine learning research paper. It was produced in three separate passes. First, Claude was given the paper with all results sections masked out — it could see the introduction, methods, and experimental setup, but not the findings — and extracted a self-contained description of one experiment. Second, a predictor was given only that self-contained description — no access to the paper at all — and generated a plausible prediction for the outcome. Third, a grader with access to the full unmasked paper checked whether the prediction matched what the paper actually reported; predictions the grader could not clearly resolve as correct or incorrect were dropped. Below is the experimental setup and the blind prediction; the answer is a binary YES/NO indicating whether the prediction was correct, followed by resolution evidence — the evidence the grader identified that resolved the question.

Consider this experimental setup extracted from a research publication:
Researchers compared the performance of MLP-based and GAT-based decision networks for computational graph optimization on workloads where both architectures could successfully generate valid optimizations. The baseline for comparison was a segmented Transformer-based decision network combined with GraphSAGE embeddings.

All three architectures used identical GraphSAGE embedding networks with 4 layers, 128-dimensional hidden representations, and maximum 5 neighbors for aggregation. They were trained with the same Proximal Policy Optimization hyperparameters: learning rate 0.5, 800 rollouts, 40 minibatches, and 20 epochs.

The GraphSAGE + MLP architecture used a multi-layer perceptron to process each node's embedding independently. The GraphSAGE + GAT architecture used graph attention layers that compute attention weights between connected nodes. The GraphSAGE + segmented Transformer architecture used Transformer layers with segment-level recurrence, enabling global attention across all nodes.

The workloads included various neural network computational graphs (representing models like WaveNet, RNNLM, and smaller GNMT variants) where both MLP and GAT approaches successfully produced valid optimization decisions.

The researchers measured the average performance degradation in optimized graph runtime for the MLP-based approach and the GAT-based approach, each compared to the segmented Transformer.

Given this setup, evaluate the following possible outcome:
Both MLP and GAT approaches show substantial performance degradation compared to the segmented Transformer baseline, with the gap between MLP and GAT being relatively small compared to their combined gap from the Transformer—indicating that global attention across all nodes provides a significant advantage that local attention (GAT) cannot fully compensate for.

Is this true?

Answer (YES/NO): YES